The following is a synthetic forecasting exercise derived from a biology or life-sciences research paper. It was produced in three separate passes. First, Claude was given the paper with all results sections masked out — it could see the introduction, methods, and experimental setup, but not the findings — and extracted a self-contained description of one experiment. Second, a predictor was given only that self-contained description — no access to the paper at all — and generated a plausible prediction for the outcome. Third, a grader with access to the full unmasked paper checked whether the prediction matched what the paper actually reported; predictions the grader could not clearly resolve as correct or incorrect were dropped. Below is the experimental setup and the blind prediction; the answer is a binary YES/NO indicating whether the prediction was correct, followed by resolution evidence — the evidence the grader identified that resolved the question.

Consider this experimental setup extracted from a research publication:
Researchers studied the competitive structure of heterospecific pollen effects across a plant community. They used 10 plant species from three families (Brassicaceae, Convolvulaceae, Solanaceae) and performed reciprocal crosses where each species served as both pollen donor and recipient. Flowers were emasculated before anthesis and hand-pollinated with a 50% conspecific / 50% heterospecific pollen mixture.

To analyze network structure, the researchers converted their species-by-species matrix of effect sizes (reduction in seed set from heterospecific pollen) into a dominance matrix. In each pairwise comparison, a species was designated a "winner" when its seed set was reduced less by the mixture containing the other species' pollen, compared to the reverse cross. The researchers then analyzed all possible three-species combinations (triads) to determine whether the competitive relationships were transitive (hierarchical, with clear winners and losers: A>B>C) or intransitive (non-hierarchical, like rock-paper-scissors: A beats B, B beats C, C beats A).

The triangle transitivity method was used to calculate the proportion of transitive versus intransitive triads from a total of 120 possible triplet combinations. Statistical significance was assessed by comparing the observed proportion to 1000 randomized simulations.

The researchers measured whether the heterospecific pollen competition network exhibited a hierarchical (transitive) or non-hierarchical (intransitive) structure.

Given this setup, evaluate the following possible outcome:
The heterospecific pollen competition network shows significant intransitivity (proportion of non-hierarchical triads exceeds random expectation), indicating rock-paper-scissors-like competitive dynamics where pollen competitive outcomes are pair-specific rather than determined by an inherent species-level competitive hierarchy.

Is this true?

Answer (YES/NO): NO